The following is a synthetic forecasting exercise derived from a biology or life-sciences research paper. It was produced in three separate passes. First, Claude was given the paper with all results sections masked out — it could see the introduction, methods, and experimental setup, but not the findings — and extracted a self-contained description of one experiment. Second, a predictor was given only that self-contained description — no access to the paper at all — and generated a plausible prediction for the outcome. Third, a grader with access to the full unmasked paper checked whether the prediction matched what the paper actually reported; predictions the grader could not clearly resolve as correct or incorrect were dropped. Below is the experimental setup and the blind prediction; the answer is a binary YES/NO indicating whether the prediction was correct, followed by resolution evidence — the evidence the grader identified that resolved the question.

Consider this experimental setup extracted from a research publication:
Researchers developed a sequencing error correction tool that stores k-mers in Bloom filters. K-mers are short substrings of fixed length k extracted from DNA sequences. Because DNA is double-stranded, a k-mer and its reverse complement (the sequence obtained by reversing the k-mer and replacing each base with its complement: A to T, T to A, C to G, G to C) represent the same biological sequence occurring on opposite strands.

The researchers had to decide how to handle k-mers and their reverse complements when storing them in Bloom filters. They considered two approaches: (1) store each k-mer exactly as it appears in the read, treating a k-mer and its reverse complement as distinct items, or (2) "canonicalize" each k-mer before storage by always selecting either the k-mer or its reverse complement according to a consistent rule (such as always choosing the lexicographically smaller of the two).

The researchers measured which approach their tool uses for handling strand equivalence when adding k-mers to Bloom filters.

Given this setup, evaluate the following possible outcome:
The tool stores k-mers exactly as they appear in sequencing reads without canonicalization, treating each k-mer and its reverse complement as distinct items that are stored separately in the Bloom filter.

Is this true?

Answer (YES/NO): NO